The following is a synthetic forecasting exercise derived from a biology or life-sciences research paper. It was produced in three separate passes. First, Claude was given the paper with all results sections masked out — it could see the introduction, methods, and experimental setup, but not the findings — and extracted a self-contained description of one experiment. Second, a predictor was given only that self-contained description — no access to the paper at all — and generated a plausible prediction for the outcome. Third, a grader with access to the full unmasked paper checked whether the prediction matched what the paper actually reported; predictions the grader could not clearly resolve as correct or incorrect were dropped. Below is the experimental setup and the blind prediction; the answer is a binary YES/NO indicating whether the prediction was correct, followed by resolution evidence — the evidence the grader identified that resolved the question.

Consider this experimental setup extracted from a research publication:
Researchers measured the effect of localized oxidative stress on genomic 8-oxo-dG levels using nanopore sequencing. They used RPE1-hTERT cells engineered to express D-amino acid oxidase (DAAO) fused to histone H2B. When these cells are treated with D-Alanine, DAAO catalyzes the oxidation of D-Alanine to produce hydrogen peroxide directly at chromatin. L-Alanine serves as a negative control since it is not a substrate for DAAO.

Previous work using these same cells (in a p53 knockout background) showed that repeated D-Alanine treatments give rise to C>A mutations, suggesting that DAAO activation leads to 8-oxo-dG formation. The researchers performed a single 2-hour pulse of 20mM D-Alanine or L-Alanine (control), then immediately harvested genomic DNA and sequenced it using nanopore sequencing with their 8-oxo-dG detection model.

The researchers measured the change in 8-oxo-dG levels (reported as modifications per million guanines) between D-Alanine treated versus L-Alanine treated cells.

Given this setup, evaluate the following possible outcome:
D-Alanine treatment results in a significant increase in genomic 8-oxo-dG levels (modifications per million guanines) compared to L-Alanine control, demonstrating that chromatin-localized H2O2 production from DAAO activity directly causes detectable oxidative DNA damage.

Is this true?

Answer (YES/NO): YES